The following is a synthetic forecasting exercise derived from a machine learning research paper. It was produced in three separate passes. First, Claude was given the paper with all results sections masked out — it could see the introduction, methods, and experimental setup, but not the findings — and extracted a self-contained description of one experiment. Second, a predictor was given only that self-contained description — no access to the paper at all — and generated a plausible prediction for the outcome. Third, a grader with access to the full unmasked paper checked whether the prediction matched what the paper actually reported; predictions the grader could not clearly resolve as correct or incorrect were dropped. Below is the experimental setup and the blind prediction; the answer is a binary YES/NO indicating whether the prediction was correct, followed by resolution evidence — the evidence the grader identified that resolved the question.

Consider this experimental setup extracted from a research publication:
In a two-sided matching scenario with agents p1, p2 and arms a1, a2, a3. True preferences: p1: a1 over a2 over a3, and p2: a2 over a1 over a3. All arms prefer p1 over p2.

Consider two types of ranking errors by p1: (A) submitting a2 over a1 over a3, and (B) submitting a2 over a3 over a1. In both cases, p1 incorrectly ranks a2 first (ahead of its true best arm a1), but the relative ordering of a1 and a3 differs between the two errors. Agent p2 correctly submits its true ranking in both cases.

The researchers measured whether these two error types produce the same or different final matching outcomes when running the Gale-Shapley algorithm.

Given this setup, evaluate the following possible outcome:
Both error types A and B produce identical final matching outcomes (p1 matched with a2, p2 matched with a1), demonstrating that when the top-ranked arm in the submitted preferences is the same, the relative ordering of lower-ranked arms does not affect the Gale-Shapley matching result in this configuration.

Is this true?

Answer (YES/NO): YES